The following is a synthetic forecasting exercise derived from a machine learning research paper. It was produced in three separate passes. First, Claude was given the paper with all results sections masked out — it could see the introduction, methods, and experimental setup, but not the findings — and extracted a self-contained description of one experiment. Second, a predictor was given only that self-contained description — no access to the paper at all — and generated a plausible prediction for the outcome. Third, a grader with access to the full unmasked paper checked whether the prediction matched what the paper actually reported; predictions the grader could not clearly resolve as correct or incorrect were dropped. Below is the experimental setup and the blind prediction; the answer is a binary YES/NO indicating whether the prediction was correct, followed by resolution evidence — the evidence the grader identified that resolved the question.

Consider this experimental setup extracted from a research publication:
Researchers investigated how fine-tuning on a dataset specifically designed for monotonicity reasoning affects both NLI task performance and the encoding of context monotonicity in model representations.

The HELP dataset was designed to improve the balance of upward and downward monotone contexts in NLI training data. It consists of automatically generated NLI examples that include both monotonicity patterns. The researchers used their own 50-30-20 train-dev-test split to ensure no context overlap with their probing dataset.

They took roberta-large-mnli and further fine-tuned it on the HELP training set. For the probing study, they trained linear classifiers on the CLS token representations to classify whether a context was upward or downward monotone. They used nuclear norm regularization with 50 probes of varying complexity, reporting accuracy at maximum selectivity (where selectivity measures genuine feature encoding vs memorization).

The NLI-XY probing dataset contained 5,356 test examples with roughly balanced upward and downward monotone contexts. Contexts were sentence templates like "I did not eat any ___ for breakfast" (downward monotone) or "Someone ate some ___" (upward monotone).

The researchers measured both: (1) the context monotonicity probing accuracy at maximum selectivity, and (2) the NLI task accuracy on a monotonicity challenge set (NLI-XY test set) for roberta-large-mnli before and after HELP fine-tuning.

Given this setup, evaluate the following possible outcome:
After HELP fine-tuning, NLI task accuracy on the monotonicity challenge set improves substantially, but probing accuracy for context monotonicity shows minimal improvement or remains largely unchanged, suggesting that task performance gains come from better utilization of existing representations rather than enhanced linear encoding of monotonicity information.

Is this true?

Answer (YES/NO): NO